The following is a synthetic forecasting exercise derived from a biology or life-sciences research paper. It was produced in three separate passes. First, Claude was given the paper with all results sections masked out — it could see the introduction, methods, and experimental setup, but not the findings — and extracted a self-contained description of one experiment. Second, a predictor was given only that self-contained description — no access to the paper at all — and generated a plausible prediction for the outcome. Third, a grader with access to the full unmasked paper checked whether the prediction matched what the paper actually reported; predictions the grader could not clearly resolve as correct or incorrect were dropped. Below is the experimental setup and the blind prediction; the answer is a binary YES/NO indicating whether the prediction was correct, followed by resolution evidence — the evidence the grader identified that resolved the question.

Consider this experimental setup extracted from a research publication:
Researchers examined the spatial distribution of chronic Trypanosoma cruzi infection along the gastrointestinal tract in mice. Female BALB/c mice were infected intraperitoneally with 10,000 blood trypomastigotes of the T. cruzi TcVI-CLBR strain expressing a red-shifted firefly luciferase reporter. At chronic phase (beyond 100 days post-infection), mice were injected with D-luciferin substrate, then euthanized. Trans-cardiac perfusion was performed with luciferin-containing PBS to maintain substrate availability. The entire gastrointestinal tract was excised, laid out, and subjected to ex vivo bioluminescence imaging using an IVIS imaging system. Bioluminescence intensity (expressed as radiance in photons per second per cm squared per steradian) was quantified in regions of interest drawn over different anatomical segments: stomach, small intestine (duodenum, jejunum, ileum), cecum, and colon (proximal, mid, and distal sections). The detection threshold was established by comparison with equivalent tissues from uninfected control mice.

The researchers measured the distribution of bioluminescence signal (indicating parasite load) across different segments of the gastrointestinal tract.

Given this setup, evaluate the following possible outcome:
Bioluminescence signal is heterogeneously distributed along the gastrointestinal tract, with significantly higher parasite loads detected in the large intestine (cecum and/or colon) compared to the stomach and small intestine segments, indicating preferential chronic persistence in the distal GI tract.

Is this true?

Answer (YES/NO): NO